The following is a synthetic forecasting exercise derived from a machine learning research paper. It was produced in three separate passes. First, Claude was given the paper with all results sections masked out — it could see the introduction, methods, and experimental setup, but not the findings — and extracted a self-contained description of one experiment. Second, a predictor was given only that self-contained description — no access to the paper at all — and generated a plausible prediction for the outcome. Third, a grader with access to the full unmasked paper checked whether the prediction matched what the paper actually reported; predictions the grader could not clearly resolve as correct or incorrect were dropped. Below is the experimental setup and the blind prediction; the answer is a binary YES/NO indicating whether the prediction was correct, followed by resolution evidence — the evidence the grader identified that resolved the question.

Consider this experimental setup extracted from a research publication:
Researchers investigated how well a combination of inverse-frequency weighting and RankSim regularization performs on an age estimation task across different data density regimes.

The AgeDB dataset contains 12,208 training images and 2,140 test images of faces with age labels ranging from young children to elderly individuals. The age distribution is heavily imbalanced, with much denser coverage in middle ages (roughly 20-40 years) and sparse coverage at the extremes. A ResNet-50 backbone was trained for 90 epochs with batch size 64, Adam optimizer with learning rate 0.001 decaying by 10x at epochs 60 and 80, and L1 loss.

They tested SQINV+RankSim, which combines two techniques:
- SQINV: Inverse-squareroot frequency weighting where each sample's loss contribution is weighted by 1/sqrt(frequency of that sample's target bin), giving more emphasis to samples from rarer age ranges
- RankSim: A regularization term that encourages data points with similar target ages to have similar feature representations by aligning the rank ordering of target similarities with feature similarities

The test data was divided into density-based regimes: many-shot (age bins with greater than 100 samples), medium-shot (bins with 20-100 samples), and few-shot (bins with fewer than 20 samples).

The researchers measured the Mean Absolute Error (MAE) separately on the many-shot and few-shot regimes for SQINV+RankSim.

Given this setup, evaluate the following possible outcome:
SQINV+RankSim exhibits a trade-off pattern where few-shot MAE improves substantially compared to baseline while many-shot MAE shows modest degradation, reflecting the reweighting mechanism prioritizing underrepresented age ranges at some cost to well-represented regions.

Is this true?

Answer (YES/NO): NO